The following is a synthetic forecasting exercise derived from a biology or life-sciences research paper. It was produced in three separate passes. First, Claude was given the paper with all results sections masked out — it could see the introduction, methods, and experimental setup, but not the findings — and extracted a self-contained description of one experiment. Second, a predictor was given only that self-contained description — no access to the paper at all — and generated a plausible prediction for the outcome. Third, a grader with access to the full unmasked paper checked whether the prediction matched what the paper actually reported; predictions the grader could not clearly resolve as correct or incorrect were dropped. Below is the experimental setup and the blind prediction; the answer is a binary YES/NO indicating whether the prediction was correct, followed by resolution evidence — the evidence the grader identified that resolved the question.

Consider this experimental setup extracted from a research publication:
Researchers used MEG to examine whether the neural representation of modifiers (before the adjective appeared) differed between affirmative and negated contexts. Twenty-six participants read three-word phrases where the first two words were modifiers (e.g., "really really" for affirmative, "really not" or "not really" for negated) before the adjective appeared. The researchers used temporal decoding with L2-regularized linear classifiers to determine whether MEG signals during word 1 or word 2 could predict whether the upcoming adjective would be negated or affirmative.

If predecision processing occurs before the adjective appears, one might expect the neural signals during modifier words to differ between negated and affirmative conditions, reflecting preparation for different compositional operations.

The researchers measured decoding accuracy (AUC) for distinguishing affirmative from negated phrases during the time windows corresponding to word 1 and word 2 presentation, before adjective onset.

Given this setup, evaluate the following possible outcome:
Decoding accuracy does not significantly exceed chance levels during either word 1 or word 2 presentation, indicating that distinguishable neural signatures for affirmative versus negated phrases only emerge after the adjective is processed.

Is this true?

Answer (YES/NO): NO